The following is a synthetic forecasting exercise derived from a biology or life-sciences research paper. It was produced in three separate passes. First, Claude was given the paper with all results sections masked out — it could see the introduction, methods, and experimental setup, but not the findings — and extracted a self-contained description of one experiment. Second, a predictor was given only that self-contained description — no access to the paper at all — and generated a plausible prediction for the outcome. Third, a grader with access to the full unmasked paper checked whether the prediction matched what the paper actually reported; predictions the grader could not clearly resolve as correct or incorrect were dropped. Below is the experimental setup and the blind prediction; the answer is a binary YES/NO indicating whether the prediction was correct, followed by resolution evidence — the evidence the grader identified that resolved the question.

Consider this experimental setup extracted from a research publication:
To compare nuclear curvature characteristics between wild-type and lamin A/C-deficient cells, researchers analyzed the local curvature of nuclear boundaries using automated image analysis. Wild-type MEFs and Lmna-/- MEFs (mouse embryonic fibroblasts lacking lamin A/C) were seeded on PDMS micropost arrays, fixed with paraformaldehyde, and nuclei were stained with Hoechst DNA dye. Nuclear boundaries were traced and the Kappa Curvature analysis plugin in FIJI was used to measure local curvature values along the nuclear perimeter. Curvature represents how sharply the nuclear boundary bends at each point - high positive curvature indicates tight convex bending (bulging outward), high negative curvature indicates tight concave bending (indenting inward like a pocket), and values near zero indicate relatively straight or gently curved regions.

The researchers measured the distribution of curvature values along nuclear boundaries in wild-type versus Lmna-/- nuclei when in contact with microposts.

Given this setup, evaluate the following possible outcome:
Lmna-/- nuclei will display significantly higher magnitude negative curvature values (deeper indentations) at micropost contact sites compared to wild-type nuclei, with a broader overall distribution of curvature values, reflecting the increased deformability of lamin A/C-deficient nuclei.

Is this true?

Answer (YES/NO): NO